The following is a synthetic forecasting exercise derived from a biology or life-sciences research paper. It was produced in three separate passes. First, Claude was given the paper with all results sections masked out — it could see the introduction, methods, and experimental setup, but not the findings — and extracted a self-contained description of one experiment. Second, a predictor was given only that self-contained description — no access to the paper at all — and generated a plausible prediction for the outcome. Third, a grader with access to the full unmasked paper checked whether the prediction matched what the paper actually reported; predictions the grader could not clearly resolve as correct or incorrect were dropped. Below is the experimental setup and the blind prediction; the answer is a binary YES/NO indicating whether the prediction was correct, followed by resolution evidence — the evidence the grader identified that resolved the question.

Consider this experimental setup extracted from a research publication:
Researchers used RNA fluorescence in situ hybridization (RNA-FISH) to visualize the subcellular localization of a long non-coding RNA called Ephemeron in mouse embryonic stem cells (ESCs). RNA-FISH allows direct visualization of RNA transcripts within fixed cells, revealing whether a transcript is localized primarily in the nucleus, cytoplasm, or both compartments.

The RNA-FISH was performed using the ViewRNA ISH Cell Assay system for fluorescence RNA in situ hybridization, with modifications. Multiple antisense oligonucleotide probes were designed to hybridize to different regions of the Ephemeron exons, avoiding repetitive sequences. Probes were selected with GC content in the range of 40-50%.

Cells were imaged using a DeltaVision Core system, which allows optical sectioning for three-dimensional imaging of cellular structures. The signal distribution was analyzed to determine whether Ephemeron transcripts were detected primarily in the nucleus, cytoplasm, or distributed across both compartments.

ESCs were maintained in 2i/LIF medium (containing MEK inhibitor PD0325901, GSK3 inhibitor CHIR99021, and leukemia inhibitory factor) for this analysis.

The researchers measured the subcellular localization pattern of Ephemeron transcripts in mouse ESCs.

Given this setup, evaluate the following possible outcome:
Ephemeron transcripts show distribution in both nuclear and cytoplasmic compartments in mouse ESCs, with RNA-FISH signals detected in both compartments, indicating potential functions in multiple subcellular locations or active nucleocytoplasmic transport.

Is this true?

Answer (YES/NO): NO